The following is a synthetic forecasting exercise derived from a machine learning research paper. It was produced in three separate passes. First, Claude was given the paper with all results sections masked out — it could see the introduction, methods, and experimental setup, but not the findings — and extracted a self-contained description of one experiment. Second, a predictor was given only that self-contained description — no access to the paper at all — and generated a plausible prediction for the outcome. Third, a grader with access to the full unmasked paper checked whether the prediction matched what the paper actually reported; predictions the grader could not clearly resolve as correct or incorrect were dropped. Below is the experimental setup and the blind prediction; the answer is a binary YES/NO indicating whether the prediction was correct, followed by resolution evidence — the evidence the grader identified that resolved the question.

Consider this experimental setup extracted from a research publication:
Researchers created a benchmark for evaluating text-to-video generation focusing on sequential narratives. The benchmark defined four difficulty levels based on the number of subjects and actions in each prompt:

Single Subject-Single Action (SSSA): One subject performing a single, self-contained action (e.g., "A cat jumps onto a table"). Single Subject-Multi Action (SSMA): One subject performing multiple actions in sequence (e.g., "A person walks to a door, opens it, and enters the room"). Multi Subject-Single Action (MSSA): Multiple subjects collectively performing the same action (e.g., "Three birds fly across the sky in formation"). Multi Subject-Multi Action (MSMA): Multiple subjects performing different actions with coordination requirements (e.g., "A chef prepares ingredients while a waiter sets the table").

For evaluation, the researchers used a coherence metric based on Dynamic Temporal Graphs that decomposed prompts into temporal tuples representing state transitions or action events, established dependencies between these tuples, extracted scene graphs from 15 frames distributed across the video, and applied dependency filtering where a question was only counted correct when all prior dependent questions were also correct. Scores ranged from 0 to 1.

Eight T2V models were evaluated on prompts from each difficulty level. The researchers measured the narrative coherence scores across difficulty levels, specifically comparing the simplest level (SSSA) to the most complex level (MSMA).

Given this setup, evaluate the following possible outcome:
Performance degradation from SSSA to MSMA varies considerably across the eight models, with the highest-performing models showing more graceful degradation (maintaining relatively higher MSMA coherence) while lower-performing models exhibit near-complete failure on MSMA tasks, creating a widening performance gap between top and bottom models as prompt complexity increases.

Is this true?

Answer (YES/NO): NO